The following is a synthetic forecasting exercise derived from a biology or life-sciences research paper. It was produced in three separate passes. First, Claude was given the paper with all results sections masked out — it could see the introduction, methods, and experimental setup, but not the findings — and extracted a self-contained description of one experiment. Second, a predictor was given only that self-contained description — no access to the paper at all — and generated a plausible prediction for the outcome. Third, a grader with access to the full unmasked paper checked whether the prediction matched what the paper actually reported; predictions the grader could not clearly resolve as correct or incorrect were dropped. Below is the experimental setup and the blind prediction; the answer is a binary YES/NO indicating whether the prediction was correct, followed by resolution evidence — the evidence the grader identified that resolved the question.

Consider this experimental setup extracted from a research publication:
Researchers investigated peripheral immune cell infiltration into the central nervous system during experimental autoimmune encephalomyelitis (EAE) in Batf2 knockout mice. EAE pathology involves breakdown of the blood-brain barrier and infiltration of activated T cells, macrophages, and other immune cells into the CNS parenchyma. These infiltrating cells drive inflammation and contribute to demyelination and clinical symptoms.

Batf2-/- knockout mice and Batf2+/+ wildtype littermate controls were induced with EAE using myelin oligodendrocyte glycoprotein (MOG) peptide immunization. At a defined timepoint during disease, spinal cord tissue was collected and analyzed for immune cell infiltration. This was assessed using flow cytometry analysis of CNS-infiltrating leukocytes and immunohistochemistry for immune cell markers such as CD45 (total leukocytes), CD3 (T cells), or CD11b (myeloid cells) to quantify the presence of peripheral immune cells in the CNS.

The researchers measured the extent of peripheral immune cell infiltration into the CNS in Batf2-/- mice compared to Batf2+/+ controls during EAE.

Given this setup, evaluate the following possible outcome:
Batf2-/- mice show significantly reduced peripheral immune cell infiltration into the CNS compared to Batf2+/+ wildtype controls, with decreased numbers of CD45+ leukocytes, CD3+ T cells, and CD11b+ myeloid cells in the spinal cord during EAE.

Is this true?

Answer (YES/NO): NO